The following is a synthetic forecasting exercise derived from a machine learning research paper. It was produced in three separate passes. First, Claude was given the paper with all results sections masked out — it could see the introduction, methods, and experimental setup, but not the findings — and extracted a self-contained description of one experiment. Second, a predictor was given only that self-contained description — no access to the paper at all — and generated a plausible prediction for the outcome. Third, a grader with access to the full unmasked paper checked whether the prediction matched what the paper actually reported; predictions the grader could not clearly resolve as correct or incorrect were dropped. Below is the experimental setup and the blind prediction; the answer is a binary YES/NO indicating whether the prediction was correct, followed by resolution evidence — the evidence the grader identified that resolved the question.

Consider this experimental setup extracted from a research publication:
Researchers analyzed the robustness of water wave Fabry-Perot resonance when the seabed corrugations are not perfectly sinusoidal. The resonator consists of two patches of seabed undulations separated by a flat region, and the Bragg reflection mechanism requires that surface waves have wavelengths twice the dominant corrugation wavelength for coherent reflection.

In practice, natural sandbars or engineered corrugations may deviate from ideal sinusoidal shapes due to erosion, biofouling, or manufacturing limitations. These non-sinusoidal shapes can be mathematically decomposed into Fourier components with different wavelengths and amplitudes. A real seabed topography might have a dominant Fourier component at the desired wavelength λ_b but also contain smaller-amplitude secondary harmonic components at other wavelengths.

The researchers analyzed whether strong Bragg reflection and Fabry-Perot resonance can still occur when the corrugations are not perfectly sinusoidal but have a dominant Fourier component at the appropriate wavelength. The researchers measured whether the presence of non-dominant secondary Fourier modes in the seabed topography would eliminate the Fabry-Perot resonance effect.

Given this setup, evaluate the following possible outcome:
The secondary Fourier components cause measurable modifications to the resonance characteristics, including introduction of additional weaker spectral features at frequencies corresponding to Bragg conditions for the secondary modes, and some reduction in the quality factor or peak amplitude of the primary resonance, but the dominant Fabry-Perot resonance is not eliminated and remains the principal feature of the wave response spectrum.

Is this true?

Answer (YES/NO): NO